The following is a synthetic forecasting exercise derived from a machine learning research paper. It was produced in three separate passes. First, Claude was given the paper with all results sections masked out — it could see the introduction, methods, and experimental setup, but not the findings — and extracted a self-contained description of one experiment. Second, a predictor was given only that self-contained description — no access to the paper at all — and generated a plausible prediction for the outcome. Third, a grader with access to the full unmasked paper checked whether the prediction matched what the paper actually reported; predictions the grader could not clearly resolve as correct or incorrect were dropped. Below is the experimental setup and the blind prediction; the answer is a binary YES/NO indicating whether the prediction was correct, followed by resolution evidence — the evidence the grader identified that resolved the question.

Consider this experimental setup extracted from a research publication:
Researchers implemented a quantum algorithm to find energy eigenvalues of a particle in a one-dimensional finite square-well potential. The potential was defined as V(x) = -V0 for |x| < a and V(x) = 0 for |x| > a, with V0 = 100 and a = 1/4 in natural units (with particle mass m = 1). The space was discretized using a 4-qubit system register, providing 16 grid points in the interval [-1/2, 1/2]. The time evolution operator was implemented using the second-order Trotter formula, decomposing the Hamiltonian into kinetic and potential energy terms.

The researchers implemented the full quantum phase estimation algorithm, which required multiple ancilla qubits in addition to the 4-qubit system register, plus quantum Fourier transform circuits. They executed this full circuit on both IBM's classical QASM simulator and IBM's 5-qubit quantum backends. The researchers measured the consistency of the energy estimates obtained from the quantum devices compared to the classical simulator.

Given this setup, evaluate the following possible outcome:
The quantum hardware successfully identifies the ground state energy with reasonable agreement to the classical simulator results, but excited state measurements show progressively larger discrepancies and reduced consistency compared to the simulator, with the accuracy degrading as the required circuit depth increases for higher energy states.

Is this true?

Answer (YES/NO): NO